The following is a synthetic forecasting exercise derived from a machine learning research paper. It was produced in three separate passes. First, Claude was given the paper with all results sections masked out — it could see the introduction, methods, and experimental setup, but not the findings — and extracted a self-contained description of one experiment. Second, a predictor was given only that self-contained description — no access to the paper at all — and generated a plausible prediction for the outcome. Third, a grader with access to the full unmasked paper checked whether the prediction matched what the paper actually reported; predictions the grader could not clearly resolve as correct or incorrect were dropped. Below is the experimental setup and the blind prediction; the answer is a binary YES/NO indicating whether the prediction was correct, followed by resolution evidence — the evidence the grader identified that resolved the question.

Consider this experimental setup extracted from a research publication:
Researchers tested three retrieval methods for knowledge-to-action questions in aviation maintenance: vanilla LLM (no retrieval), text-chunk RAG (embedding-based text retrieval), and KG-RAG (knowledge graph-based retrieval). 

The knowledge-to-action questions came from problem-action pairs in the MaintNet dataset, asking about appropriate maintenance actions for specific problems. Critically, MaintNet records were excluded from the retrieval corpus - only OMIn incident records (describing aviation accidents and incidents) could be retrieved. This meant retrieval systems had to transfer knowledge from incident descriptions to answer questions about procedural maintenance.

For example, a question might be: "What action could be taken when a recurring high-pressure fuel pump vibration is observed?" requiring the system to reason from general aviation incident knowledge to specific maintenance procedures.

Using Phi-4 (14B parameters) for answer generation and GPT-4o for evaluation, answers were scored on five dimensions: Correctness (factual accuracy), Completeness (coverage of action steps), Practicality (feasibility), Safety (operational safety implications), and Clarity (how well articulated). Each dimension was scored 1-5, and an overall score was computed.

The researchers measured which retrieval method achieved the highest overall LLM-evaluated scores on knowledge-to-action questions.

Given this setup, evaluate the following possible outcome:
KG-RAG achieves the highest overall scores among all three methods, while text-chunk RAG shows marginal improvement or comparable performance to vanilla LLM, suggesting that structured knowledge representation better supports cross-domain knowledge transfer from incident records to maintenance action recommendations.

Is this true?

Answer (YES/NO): NO